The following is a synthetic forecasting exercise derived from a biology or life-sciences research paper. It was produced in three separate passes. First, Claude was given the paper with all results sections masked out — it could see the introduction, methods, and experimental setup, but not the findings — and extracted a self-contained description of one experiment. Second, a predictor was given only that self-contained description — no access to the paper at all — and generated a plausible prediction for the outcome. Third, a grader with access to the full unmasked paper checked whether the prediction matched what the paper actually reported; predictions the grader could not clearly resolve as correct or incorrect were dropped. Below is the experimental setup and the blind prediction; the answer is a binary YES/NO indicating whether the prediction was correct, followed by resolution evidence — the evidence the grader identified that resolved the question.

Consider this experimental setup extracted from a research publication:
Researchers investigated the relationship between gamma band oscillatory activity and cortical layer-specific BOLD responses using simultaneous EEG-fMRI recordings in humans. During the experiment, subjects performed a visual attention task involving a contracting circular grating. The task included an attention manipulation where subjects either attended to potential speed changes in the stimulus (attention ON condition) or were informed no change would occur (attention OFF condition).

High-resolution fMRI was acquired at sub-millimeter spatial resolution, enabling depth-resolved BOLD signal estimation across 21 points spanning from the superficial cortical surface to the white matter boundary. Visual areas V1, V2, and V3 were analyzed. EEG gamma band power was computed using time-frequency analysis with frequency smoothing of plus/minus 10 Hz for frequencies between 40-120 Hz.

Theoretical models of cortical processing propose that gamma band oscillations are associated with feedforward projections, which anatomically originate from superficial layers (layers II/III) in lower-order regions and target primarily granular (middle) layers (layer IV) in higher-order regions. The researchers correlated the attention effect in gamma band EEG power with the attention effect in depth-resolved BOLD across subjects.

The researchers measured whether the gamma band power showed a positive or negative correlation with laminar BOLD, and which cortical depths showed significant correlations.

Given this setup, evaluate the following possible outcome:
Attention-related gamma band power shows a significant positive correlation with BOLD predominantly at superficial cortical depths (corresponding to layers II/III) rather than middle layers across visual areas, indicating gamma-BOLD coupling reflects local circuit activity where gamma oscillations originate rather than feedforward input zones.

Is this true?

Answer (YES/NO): NO